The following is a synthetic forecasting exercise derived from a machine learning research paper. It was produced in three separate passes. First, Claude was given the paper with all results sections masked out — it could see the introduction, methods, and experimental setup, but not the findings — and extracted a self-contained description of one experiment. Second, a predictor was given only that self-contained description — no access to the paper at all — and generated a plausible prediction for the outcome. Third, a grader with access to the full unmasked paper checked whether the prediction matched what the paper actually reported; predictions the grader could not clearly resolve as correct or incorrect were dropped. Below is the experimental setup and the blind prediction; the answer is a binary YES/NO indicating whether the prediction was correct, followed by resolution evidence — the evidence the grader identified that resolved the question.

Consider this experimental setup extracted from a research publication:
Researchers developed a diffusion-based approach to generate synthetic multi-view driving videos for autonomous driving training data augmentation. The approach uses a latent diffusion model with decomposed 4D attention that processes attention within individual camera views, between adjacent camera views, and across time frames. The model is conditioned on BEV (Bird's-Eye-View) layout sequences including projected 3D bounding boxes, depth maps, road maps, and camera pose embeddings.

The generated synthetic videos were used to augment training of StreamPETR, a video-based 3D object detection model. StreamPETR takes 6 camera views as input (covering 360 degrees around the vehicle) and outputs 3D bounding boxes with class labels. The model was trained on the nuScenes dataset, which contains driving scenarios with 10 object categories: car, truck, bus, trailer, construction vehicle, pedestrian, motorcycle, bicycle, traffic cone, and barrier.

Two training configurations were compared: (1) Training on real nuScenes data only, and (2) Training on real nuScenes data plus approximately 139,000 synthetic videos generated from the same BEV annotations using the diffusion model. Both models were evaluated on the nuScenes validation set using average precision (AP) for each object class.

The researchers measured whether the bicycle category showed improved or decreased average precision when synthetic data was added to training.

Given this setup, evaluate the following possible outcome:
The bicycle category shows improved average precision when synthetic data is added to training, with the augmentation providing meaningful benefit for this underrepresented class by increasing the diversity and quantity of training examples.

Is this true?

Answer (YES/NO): NO